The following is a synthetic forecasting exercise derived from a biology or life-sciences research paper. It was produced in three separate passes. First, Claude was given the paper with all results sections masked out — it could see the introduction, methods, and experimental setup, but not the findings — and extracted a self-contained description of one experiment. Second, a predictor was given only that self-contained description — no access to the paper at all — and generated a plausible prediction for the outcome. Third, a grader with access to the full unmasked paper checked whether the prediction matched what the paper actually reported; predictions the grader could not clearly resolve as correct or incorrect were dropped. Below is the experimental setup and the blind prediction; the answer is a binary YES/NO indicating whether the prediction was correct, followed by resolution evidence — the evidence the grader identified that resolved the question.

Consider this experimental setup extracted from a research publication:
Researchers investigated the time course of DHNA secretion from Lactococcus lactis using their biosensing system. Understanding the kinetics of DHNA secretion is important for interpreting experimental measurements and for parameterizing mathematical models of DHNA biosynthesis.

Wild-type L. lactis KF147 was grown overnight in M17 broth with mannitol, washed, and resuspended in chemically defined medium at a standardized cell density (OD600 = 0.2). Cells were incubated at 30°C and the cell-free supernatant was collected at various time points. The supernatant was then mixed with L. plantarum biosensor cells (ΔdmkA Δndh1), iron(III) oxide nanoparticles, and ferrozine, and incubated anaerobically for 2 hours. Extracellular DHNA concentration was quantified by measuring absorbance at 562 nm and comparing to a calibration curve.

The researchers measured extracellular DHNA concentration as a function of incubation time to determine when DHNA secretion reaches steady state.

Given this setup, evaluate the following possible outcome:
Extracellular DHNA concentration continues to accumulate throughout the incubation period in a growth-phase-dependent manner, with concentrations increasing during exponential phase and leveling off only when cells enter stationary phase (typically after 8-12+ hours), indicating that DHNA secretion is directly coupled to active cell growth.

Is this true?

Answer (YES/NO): NO